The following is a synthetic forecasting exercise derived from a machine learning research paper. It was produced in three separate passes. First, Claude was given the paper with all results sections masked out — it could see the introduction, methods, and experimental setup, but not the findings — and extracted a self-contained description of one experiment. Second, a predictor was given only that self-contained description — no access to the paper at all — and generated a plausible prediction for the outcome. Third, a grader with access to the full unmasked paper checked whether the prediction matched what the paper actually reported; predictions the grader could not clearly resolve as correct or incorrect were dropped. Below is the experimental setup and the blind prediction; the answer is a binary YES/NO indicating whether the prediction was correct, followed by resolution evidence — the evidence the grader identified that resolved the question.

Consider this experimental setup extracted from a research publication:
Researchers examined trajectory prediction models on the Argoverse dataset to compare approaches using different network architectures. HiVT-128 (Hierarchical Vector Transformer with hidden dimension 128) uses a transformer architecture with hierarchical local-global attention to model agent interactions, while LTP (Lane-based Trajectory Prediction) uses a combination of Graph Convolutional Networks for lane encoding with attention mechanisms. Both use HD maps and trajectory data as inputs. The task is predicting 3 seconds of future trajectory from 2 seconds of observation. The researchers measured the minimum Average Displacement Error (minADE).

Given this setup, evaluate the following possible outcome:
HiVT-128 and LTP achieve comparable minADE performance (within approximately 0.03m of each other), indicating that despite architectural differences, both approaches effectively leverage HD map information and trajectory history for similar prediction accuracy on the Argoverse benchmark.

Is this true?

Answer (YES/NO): YES